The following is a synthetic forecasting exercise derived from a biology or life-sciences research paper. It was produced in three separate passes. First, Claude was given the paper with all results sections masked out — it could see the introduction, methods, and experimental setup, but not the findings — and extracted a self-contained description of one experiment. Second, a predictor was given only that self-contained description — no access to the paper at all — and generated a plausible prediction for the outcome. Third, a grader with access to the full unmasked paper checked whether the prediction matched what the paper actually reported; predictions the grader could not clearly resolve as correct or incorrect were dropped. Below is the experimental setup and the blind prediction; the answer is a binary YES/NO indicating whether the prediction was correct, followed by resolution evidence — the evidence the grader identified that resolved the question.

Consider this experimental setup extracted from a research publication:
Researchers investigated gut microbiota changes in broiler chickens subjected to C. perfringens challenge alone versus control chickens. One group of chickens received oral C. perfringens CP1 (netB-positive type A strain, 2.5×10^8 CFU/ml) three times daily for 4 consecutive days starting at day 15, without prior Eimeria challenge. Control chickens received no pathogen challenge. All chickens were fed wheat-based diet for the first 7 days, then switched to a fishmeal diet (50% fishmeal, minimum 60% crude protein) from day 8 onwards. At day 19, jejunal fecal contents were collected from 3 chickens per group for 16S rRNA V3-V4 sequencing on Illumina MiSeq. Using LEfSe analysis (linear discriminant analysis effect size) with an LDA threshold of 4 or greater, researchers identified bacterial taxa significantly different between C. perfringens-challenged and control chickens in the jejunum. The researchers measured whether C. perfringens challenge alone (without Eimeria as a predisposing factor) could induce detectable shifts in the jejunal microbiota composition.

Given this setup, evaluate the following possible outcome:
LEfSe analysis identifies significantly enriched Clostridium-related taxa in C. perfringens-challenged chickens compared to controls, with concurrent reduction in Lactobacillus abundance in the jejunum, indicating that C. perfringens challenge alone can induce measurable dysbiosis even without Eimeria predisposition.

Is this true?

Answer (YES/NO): NO